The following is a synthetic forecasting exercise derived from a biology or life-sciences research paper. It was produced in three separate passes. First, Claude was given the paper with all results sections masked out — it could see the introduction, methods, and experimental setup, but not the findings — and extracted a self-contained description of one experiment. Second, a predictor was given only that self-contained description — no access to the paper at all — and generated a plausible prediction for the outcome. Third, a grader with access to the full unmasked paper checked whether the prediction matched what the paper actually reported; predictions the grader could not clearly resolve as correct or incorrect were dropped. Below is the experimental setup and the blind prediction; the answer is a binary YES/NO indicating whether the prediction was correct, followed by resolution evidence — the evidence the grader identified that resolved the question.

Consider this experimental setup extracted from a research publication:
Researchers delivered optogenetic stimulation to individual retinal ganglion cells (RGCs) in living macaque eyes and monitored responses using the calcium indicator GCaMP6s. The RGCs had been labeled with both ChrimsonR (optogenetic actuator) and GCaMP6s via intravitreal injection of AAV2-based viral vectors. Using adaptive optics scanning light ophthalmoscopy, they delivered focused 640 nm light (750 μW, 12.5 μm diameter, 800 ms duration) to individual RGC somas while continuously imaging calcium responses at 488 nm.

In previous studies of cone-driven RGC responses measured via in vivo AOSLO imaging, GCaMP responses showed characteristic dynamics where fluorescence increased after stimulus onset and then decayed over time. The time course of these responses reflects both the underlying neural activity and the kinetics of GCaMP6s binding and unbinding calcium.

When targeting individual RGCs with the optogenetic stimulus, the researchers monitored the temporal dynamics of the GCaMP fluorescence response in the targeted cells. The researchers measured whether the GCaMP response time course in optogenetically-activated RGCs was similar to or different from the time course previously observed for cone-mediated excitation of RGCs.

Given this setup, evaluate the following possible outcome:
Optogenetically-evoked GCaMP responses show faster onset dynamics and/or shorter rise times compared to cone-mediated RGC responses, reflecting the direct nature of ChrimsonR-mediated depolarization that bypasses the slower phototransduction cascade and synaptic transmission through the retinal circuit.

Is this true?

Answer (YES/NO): NO